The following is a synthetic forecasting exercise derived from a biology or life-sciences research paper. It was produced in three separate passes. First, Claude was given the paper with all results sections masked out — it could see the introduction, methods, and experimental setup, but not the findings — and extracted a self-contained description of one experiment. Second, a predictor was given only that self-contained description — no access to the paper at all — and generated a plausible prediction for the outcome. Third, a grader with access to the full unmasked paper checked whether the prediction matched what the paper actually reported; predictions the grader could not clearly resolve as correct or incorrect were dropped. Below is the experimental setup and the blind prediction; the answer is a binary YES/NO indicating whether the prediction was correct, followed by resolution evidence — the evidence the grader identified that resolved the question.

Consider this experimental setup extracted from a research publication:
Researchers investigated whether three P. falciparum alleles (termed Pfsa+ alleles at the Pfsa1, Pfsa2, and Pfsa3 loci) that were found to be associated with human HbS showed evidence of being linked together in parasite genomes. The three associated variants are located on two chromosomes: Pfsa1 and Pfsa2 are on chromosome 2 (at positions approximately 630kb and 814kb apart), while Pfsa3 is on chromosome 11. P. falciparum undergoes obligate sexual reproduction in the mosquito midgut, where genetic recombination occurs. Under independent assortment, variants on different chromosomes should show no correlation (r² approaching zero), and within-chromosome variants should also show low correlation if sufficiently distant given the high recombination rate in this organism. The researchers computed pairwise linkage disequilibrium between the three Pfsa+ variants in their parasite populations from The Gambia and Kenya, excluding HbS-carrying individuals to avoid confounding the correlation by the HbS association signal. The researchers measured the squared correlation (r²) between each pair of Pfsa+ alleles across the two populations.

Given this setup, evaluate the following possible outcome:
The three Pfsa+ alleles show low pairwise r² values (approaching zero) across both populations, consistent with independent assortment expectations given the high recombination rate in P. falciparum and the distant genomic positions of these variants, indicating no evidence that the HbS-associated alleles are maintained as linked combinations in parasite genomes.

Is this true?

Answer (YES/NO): NO